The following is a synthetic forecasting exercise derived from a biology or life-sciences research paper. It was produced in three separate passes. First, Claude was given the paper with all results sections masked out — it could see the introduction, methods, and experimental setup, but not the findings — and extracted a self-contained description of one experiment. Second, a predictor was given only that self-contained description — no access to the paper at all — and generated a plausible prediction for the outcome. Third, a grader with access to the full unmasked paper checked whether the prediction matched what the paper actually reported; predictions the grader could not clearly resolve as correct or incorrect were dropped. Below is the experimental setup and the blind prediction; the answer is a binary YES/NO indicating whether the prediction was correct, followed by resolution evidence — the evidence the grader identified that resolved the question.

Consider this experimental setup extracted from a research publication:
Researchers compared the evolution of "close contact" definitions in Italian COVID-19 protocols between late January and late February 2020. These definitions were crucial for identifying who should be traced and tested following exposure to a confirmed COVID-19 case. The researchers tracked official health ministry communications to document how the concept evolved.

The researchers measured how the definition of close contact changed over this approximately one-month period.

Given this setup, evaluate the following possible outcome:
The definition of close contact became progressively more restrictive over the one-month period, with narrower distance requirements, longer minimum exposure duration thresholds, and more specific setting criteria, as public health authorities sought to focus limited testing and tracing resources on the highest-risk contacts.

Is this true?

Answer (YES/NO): NO